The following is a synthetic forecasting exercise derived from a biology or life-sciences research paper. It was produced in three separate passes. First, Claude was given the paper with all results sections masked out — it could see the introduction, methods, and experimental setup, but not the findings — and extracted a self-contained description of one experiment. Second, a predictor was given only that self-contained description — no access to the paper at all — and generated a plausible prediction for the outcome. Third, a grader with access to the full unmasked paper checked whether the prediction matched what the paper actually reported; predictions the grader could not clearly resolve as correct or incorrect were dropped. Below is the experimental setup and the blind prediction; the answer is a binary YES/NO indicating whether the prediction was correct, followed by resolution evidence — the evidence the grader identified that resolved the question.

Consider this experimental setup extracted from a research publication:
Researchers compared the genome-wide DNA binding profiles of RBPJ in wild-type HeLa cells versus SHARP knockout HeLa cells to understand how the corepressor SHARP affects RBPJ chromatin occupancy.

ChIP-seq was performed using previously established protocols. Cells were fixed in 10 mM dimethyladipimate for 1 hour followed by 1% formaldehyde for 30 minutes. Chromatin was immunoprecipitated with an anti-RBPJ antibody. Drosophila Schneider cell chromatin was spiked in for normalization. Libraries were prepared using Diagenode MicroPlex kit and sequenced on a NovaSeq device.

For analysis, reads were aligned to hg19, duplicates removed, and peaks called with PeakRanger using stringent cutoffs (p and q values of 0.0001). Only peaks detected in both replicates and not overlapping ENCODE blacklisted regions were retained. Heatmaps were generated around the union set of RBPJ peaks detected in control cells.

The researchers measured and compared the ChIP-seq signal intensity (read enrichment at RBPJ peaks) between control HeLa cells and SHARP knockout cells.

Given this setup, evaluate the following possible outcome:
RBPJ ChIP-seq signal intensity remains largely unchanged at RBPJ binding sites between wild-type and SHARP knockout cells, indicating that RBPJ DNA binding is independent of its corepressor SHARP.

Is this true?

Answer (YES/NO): NO